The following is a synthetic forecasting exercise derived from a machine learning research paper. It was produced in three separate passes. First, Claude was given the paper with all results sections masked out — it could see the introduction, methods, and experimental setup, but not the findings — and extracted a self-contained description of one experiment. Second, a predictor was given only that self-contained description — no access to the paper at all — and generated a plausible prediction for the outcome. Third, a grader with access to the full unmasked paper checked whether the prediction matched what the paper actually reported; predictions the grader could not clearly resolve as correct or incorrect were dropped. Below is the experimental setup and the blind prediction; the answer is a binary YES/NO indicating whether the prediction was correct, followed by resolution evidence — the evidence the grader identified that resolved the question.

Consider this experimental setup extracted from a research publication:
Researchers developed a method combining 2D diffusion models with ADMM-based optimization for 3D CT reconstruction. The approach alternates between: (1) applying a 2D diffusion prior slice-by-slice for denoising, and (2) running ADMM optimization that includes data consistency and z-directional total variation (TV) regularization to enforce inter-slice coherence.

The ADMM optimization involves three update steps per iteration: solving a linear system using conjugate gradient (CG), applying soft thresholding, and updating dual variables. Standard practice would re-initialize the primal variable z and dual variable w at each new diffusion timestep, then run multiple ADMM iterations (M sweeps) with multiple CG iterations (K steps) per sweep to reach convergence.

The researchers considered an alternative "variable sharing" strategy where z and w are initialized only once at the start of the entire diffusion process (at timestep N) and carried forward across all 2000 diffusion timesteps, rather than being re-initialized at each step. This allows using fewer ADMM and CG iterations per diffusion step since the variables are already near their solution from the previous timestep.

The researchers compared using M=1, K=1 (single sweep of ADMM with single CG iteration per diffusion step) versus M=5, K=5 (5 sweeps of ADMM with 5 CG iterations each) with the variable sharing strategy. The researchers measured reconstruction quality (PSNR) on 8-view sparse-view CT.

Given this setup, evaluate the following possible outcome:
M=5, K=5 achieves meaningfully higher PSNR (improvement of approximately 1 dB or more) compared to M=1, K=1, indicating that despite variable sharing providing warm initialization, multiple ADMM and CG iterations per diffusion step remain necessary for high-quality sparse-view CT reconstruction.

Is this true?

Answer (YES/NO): NO